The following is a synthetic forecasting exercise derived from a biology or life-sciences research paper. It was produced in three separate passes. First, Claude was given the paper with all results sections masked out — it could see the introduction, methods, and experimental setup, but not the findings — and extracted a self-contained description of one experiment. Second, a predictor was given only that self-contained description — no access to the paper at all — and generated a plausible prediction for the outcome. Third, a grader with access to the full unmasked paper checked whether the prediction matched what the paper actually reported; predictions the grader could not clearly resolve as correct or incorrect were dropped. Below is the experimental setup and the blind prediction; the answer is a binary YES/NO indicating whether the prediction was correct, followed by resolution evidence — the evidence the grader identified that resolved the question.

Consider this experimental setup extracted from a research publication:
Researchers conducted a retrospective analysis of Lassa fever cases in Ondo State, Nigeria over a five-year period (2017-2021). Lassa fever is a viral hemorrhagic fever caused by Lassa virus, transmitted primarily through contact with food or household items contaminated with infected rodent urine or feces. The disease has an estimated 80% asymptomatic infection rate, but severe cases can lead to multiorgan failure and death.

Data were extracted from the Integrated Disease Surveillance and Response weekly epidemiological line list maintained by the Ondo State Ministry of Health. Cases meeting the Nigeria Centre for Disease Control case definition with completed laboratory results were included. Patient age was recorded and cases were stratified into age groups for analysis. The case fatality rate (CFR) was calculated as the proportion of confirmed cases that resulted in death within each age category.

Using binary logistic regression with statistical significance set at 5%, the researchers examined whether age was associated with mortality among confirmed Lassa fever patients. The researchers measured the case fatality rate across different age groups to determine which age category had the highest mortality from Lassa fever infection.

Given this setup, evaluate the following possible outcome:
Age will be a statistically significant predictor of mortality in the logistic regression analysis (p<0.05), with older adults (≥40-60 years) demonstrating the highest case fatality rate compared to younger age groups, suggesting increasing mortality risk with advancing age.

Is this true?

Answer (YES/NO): NO